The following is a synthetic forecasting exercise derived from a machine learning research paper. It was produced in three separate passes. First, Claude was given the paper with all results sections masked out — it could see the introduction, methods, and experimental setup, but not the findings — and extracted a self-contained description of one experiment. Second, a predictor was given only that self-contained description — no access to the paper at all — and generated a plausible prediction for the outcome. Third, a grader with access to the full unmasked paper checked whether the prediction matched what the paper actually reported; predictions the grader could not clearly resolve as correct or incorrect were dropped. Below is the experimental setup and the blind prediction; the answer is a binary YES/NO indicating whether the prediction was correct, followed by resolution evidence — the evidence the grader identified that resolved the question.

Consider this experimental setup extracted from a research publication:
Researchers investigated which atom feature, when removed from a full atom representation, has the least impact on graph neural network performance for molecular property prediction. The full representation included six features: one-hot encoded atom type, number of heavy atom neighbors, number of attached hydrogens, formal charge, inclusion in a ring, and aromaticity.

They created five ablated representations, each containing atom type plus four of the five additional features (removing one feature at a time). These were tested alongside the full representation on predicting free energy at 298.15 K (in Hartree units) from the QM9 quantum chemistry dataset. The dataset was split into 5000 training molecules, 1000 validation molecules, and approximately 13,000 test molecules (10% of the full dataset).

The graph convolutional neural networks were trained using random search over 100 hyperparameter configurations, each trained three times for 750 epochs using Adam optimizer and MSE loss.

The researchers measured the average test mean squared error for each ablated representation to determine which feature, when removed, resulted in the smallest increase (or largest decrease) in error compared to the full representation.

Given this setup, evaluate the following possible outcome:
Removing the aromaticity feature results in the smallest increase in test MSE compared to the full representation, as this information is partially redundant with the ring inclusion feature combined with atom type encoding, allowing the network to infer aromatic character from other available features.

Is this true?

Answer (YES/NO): NO